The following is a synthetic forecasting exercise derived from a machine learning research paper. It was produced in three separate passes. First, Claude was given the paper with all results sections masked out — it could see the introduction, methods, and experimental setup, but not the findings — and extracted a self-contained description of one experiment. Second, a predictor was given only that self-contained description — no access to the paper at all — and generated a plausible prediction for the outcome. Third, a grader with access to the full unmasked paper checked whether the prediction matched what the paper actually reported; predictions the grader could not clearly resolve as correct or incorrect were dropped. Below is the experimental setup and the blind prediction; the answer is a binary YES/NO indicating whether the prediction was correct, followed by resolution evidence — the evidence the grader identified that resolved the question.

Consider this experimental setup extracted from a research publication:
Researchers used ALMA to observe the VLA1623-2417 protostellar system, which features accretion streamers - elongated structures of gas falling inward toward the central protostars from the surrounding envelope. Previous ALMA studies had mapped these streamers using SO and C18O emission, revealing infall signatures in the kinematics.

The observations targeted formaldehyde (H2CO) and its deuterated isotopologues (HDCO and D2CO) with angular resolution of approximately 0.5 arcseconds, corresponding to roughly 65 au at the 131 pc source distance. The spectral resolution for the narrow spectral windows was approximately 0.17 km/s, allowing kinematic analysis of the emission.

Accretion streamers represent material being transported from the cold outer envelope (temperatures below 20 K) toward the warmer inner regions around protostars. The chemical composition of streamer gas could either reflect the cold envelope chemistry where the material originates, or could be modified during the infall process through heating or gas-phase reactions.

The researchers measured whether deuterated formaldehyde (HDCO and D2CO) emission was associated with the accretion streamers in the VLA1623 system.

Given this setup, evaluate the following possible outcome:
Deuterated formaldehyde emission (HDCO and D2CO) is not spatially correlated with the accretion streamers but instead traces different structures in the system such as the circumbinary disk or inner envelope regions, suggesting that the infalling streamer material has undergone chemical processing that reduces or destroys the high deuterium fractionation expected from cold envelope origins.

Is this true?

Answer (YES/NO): NO